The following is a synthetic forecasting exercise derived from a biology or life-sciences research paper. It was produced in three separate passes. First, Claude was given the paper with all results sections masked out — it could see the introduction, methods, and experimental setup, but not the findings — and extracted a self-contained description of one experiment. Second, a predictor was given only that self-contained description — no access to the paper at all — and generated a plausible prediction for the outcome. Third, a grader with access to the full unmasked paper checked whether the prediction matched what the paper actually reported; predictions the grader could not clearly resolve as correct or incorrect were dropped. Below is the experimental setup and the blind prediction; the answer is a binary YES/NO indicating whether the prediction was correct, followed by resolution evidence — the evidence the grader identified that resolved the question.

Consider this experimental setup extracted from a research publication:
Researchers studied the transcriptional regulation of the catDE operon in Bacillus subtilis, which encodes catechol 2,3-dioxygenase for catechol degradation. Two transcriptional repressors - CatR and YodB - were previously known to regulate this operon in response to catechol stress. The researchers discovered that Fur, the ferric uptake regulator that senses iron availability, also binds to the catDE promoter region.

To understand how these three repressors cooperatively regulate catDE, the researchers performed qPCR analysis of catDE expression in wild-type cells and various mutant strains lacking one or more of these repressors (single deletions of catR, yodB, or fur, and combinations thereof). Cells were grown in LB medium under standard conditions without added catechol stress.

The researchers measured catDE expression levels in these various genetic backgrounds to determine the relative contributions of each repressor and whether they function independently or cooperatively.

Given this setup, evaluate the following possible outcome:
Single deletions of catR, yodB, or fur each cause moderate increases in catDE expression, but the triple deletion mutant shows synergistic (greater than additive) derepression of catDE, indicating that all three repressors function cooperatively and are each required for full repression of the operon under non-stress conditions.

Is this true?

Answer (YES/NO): NO